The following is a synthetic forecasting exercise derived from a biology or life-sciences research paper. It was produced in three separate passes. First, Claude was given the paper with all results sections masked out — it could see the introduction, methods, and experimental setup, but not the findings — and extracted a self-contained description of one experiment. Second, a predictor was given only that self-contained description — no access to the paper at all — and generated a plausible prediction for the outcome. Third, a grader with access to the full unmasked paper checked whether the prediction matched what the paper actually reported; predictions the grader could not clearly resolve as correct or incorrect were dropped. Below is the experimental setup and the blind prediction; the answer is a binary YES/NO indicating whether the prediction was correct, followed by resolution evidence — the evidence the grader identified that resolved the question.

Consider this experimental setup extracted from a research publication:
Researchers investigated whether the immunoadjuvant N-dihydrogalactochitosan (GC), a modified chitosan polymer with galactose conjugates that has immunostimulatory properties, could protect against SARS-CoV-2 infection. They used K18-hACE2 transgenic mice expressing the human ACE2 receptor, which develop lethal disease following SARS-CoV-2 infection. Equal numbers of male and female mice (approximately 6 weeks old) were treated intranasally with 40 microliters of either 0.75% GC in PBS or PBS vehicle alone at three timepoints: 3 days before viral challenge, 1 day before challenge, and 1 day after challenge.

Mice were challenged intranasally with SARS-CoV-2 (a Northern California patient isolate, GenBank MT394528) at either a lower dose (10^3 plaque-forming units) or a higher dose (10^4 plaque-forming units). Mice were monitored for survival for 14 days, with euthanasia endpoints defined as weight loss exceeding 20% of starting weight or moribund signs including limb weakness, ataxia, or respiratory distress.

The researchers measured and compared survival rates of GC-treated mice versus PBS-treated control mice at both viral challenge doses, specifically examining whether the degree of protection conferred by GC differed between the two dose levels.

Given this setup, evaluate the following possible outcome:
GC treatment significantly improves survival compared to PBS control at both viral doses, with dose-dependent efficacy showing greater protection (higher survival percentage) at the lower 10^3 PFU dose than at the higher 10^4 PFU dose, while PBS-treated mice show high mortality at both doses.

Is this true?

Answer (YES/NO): NO